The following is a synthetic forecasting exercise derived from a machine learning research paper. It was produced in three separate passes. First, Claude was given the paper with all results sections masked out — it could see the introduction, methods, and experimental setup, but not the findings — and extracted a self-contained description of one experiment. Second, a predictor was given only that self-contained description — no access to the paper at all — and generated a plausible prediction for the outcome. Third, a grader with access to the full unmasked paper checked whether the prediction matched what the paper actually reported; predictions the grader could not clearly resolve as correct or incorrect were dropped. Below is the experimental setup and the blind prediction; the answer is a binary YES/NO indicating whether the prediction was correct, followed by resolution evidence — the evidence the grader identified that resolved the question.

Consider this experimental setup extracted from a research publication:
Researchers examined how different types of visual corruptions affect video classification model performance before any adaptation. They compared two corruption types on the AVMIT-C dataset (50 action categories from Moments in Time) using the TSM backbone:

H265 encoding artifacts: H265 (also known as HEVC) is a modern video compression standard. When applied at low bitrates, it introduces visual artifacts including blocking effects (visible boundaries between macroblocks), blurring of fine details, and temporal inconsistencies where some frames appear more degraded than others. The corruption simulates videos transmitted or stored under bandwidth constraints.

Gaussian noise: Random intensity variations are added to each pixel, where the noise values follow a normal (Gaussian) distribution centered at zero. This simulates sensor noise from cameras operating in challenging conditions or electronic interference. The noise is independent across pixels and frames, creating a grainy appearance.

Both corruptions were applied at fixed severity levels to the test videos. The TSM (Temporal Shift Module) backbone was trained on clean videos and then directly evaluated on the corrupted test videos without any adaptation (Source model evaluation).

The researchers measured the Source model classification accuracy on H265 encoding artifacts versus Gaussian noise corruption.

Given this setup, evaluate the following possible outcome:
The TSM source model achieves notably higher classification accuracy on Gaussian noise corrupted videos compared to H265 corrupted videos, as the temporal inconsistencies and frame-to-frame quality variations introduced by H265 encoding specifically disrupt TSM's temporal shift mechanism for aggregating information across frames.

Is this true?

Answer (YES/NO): NO